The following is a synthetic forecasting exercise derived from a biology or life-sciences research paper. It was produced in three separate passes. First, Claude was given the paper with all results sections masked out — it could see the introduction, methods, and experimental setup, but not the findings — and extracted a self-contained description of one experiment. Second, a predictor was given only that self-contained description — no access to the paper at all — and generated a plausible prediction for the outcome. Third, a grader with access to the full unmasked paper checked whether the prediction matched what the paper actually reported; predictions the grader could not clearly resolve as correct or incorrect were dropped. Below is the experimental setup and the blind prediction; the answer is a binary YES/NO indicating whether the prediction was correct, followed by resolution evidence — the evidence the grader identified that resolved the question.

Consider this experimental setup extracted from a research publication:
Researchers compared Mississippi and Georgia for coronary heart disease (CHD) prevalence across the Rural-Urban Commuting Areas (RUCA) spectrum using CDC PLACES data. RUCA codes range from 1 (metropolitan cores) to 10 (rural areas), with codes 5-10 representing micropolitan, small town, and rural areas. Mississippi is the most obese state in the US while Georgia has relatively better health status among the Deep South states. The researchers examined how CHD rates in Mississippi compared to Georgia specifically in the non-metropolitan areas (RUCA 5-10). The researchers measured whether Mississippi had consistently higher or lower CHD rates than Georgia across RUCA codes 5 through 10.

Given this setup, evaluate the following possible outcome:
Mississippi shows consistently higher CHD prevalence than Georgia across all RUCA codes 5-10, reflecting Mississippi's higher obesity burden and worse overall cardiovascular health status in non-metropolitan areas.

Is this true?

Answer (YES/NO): NO